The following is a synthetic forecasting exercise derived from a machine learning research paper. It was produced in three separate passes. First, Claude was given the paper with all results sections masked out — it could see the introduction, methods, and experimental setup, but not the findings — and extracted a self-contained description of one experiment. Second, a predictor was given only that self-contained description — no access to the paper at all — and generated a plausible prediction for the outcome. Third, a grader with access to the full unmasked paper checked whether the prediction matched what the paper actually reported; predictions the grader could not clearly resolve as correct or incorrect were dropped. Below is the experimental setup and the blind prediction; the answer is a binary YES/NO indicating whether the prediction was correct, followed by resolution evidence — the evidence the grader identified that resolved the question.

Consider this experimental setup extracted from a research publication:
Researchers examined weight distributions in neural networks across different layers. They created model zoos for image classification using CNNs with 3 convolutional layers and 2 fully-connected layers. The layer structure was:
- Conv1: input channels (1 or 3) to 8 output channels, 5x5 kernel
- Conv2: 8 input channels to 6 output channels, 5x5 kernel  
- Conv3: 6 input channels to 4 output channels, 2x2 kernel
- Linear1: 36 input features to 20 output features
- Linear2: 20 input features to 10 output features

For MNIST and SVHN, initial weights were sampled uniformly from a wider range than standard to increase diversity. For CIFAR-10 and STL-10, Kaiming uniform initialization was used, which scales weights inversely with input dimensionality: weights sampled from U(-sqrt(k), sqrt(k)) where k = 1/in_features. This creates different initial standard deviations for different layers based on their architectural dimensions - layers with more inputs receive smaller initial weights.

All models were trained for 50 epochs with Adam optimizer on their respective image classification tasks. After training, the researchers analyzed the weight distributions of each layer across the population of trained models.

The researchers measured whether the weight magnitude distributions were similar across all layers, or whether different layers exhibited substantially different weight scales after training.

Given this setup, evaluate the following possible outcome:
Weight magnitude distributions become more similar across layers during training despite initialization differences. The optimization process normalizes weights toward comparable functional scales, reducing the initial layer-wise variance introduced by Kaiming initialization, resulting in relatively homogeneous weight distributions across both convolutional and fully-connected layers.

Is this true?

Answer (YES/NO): NO